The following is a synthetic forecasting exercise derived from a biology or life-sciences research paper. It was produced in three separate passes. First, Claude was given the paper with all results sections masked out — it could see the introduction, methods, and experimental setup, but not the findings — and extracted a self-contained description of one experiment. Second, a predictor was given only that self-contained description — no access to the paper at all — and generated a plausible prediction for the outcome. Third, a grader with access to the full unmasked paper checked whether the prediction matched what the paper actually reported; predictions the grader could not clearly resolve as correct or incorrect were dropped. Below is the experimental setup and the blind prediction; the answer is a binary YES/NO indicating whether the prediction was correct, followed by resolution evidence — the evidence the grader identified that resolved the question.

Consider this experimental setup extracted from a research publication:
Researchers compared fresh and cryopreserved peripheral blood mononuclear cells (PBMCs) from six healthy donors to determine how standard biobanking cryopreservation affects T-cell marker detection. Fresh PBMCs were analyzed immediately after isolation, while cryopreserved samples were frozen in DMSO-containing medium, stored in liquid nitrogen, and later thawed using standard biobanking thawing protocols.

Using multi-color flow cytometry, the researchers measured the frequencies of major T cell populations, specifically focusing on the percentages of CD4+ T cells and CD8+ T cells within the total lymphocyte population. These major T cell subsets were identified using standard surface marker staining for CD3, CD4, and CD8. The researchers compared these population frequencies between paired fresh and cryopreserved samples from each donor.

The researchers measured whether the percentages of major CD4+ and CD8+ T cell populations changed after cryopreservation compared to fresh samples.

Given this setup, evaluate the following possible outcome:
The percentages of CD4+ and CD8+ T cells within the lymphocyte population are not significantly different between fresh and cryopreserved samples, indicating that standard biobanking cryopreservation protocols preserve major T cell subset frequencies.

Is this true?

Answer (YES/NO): YES